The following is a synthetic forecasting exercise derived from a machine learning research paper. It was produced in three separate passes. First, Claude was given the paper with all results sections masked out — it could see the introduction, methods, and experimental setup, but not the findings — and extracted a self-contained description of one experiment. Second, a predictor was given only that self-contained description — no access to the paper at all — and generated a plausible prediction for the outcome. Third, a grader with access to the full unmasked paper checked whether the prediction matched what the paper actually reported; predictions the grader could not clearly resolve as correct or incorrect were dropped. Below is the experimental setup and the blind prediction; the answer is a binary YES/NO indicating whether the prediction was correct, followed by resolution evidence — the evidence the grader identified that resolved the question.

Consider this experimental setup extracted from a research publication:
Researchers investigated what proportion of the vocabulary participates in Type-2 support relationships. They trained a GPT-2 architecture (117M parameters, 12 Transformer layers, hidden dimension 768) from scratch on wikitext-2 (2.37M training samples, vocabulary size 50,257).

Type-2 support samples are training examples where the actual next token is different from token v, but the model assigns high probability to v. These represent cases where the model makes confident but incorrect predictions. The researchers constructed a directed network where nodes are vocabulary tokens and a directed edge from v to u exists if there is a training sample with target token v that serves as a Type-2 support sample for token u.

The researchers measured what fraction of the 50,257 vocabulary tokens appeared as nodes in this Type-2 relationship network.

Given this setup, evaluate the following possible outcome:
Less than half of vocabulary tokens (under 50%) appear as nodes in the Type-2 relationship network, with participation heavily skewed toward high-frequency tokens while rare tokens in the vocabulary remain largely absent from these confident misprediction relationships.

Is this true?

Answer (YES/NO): NO